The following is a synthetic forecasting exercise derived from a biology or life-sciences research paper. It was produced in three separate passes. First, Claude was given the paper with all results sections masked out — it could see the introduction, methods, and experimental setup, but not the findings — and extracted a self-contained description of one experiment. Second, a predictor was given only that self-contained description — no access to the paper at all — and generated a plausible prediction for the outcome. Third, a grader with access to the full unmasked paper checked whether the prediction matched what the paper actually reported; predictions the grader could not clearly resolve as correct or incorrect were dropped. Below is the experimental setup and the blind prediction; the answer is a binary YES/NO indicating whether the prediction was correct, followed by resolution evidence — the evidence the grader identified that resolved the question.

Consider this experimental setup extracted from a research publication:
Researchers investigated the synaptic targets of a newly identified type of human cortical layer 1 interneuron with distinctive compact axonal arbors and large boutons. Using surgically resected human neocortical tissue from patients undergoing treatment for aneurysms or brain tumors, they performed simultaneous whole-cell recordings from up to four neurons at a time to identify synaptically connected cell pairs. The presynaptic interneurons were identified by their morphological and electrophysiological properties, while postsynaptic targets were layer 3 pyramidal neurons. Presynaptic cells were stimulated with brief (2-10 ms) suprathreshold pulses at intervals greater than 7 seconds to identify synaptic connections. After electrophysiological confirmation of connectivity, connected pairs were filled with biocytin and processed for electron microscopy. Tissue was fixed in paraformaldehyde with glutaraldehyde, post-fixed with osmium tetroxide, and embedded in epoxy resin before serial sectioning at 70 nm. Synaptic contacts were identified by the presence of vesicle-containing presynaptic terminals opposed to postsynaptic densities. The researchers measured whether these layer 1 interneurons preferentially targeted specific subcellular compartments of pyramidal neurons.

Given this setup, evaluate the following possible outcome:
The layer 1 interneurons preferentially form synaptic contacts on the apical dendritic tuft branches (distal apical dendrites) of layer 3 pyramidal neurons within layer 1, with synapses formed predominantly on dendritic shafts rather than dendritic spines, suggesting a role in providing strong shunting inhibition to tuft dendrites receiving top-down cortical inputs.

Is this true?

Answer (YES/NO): YES